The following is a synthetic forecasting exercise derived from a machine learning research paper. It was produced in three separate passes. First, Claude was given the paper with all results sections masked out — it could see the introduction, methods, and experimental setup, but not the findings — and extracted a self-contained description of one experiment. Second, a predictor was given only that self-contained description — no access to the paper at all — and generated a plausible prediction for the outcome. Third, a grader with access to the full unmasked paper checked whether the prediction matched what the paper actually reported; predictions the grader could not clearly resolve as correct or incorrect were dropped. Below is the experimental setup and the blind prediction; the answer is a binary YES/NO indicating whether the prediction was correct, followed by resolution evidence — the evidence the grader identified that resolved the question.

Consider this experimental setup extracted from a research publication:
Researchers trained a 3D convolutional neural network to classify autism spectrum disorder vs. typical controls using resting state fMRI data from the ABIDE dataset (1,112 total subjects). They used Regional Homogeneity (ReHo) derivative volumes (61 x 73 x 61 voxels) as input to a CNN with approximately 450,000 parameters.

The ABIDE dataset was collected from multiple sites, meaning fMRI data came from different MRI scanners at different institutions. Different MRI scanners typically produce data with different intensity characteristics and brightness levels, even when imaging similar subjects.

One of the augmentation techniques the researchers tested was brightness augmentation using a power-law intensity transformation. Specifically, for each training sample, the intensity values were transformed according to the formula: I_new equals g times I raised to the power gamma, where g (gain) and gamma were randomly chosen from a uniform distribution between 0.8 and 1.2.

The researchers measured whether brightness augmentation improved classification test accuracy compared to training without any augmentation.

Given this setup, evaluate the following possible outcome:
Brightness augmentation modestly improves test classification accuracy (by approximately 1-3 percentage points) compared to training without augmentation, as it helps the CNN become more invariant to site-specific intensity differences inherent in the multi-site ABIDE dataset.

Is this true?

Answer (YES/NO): NO